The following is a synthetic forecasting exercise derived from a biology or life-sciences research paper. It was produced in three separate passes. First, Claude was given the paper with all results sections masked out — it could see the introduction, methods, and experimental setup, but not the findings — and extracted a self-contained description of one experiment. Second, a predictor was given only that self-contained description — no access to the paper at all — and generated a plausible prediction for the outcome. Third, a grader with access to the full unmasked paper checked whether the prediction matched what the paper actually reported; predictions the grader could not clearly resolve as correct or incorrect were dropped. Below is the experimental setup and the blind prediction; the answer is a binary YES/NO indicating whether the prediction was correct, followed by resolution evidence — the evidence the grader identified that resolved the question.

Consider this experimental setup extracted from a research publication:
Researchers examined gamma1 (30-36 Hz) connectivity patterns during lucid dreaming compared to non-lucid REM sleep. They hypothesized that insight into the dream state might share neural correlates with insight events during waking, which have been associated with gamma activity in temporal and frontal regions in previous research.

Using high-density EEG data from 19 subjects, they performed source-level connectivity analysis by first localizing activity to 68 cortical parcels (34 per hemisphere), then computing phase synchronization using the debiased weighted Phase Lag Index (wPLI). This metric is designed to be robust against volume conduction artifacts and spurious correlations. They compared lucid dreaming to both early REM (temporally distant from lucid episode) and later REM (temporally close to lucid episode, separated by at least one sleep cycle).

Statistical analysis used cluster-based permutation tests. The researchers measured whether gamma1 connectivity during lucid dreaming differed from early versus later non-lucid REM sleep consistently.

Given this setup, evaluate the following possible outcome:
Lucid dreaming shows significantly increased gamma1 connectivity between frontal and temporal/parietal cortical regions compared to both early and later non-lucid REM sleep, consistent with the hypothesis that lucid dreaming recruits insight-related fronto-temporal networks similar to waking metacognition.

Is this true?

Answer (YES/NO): NO